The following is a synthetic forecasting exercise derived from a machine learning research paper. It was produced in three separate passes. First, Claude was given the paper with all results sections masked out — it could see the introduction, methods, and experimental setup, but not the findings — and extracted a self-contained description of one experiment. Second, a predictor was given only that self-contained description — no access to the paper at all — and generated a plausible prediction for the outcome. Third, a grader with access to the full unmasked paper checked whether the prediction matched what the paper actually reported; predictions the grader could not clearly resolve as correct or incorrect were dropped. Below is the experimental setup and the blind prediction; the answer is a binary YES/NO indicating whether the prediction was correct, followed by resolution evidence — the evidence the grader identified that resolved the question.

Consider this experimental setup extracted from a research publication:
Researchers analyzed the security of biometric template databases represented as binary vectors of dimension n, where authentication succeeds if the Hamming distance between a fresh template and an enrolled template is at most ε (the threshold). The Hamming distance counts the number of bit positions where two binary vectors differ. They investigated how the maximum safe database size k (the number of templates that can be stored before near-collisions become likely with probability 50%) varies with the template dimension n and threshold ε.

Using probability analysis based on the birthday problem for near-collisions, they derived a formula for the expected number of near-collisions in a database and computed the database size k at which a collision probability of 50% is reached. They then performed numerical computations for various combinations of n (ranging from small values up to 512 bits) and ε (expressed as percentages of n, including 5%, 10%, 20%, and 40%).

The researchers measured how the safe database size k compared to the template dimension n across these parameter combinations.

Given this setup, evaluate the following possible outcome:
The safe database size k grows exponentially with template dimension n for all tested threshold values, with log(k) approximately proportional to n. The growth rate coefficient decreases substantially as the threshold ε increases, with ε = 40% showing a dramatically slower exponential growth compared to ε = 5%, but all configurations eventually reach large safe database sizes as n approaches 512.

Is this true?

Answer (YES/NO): NO